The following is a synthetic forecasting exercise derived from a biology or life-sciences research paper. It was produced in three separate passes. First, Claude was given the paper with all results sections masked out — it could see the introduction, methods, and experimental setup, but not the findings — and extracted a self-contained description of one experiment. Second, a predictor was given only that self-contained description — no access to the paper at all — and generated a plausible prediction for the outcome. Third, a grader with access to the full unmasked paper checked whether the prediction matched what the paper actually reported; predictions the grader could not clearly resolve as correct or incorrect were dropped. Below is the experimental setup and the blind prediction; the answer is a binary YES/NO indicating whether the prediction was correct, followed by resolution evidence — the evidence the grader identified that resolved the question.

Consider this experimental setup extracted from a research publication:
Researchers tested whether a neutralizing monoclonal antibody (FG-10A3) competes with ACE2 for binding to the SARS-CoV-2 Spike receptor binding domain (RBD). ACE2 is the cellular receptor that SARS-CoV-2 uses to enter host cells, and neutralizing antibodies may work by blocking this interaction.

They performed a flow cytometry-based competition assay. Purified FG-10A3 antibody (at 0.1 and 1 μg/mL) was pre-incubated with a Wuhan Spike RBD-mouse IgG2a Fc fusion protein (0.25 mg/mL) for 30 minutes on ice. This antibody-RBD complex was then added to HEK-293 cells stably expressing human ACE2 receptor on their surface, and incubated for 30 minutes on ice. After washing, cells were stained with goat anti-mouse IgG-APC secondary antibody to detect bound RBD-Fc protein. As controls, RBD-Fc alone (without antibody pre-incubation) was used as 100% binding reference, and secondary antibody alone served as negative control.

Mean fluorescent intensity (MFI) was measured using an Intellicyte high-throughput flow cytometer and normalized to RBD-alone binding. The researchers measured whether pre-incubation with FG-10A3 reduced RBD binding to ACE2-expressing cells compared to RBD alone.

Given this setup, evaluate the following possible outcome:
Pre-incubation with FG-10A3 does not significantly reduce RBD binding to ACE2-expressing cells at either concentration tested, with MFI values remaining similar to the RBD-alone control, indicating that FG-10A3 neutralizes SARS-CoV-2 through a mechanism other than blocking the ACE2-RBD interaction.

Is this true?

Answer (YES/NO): NO